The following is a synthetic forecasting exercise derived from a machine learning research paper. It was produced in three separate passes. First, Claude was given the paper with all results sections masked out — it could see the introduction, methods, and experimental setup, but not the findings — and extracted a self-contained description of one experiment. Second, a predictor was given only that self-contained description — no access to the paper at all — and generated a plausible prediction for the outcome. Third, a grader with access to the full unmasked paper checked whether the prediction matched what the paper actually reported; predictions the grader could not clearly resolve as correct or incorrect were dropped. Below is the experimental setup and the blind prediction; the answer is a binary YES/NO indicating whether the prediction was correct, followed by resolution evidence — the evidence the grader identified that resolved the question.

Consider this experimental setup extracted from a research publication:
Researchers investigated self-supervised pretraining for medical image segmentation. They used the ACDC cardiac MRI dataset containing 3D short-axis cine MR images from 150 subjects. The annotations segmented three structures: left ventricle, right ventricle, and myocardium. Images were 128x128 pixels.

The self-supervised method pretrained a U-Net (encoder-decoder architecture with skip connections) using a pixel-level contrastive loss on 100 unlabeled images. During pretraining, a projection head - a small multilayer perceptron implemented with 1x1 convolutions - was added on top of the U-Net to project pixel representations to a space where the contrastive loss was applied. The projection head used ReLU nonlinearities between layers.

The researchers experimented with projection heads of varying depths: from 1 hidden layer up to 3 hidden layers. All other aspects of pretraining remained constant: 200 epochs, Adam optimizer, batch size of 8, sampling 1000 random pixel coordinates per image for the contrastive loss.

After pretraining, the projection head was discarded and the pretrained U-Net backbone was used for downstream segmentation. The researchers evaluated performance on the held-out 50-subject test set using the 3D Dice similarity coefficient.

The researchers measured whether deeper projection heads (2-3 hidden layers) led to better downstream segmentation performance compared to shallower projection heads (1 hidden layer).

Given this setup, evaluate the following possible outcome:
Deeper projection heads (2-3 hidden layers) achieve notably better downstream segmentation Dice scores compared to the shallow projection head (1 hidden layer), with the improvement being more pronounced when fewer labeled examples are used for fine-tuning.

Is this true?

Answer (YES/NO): NO